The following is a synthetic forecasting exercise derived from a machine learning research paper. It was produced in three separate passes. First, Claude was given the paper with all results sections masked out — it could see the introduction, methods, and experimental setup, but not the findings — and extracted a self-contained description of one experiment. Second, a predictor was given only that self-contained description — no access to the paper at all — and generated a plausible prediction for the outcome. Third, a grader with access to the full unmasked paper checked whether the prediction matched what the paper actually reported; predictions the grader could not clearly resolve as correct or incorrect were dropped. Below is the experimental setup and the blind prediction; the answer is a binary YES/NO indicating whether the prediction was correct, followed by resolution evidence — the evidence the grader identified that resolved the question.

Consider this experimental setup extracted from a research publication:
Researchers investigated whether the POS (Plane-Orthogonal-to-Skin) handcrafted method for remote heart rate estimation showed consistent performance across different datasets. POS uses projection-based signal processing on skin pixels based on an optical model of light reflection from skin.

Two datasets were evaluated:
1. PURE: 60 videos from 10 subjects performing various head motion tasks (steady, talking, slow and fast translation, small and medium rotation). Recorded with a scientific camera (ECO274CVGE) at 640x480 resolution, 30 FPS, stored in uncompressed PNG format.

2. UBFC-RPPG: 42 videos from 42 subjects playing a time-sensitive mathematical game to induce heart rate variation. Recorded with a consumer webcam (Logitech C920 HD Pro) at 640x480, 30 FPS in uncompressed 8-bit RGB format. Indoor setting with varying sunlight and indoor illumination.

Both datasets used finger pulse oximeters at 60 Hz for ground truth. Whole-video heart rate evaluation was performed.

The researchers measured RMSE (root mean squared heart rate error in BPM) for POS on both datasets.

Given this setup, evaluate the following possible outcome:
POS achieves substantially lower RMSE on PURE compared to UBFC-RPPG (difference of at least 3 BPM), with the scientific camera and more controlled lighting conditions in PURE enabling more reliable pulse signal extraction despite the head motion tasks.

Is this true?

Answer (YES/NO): NO